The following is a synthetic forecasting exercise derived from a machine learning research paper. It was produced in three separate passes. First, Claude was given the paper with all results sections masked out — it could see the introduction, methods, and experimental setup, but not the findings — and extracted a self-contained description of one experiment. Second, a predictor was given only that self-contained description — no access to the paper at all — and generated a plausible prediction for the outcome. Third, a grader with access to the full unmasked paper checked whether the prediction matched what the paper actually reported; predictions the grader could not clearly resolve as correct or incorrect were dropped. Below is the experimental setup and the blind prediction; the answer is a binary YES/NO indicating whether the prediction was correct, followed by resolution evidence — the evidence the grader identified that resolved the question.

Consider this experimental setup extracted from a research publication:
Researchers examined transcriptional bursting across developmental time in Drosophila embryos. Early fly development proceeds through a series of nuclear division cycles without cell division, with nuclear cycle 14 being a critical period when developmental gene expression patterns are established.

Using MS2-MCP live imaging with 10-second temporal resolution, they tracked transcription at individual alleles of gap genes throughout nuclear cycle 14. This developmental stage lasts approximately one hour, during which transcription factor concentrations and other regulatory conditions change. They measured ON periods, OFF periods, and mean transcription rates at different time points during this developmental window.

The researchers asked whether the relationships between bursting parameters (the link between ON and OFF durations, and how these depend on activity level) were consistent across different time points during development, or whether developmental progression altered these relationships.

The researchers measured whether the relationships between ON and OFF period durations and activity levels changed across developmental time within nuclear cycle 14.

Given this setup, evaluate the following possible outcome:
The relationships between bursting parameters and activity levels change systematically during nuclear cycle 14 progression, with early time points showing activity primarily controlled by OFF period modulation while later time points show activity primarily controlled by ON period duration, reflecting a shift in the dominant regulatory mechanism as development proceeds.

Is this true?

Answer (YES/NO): NO